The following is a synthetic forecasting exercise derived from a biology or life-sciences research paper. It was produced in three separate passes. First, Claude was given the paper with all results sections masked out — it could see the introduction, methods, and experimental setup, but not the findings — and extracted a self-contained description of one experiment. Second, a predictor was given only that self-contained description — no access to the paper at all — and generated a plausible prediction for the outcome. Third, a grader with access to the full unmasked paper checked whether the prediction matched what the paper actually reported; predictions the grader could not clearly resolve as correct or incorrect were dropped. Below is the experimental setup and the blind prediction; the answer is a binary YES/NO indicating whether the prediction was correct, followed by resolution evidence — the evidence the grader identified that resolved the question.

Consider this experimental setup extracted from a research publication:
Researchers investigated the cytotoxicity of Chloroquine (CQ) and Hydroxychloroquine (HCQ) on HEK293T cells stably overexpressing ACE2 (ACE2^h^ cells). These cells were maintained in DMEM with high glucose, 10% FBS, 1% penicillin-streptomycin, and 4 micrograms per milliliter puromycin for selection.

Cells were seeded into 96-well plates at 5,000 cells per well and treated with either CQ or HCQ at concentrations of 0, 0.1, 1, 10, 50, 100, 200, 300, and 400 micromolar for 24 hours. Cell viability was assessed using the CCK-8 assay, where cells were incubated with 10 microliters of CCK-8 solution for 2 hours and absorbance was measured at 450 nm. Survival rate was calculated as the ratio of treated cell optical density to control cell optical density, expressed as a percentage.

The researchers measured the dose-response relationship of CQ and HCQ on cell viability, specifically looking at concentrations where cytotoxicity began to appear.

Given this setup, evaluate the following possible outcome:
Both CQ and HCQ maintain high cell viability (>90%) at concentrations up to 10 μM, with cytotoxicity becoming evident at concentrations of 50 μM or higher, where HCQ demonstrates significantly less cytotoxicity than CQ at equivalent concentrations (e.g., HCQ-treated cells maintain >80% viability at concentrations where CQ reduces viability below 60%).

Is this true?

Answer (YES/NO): NO